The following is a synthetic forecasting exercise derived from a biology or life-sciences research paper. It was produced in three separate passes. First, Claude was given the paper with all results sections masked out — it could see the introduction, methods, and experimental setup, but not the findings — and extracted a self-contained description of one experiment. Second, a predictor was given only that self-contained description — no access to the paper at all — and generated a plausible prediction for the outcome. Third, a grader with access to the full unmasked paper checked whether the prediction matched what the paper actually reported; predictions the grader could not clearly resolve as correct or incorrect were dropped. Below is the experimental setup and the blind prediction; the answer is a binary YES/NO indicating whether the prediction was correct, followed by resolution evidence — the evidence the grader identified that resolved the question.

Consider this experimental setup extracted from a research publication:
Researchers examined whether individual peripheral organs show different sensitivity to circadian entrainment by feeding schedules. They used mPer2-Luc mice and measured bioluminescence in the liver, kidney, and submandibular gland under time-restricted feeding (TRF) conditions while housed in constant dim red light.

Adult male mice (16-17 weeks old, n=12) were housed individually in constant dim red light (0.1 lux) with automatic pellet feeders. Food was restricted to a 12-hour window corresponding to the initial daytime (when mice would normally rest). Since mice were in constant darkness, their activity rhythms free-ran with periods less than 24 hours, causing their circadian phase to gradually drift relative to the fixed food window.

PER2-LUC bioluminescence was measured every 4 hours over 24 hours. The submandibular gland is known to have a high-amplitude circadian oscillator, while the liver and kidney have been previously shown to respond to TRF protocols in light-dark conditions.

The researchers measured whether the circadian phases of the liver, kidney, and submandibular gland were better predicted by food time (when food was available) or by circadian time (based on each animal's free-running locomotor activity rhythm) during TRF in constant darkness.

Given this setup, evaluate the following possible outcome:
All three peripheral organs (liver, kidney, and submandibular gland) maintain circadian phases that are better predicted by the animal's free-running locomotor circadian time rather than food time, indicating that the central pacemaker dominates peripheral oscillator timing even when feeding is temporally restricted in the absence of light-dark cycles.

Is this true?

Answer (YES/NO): NO